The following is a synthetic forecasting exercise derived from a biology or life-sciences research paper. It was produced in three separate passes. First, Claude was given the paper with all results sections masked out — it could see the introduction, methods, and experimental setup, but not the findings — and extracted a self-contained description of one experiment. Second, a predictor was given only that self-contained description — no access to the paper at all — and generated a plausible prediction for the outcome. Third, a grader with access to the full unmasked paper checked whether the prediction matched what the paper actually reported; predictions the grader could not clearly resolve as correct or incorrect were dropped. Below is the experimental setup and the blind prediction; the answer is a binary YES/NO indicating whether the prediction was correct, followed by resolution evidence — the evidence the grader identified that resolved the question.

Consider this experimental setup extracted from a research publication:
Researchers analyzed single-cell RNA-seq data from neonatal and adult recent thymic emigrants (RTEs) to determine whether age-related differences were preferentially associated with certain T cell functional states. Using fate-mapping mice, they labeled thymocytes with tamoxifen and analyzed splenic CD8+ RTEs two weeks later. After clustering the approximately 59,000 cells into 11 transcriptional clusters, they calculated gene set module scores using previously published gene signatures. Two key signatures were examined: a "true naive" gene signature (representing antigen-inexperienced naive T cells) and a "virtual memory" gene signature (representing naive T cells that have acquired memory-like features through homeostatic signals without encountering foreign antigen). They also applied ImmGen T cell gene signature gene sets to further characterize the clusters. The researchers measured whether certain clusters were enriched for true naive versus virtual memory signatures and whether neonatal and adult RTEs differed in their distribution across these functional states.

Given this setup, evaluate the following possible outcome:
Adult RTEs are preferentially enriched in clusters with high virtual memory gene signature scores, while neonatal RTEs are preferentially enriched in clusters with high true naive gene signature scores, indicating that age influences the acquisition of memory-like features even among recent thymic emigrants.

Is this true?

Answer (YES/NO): NO